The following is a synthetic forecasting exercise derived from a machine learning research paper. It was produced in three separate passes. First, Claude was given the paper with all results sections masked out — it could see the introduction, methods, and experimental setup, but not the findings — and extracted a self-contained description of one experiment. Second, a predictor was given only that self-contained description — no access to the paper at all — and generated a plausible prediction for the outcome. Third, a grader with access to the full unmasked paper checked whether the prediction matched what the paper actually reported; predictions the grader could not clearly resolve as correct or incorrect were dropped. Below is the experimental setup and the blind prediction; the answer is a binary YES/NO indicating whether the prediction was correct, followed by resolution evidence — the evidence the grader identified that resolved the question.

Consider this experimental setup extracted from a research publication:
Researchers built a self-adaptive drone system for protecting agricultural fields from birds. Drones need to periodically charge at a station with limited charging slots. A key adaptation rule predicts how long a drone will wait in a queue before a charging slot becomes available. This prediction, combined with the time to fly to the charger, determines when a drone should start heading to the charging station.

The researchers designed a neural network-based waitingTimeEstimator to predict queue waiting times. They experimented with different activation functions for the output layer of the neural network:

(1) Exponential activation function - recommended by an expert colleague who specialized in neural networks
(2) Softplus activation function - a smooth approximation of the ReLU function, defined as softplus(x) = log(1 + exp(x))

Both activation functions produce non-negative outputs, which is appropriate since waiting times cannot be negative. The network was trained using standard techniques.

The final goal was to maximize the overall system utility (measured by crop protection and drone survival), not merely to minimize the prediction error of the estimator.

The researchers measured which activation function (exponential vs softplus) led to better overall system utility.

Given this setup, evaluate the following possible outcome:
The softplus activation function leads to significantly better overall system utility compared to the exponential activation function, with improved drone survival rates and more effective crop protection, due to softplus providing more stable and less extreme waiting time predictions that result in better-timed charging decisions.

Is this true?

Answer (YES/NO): NO